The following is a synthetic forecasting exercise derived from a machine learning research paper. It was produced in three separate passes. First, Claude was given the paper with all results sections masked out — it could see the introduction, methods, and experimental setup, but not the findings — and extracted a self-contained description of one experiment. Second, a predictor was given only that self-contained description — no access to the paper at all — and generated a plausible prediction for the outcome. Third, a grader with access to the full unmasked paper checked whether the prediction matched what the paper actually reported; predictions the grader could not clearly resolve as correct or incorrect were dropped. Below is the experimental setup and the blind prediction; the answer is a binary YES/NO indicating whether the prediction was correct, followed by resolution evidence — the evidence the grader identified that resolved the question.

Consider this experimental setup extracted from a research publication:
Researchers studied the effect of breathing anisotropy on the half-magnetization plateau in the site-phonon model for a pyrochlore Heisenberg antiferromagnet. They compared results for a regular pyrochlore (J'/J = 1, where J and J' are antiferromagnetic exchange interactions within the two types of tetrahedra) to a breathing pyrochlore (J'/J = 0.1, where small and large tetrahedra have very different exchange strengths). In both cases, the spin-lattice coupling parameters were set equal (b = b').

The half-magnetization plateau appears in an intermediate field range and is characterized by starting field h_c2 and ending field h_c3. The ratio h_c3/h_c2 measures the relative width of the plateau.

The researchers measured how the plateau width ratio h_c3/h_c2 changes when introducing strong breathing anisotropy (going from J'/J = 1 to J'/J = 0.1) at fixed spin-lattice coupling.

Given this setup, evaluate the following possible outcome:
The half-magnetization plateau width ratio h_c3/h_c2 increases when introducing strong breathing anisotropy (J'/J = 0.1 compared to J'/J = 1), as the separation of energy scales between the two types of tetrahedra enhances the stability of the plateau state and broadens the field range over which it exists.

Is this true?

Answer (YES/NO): YES